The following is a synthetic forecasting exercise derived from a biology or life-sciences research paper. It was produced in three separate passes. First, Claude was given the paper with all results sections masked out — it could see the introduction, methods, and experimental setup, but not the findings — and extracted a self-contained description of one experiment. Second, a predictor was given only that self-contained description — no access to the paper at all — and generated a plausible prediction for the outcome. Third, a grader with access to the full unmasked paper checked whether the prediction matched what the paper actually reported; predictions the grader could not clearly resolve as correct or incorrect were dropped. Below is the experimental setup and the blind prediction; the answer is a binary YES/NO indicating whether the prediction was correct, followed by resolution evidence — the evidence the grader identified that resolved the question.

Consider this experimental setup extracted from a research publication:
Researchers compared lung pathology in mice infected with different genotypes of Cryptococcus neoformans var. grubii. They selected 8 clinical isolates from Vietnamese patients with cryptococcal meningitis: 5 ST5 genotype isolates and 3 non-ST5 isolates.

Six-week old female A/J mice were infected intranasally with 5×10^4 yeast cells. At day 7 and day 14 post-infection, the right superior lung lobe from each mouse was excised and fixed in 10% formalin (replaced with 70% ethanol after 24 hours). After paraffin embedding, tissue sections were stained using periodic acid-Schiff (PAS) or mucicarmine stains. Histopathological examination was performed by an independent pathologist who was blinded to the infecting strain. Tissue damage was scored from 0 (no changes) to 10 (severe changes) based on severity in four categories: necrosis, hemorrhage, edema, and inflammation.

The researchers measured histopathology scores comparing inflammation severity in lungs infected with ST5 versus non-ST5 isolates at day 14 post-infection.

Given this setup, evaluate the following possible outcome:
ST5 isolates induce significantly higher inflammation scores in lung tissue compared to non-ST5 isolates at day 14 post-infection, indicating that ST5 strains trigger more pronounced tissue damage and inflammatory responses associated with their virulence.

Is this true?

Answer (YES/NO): NO